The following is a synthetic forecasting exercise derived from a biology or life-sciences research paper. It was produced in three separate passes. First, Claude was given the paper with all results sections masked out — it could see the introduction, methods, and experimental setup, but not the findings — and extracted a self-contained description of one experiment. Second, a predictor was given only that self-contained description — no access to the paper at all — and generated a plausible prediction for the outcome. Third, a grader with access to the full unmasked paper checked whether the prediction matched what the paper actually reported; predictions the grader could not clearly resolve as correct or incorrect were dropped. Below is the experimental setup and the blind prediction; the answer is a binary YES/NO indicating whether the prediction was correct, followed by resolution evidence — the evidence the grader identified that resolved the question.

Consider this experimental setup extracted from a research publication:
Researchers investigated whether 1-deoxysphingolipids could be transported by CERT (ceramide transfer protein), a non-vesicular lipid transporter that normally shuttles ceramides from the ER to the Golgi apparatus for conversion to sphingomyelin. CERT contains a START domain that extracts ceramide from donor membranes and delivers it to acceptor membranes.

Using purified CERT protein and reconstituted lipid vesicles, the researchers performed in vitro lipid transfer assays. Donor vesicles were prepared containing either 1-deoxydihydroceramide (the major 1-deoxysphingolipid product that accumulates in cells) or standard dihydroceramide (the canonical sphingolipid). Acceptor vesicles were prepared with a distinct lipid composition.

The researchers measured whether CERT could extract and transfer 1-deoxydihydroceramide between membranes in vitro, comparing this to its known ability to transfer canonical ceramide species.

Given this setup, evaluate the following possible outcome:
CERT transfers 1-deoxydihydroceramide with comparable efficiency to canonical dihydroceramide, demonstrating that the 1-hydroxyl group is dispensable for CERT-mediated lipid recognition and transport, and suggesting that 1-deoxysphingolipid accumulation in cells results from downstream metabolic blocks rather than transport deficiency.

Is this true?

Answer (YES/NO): NO